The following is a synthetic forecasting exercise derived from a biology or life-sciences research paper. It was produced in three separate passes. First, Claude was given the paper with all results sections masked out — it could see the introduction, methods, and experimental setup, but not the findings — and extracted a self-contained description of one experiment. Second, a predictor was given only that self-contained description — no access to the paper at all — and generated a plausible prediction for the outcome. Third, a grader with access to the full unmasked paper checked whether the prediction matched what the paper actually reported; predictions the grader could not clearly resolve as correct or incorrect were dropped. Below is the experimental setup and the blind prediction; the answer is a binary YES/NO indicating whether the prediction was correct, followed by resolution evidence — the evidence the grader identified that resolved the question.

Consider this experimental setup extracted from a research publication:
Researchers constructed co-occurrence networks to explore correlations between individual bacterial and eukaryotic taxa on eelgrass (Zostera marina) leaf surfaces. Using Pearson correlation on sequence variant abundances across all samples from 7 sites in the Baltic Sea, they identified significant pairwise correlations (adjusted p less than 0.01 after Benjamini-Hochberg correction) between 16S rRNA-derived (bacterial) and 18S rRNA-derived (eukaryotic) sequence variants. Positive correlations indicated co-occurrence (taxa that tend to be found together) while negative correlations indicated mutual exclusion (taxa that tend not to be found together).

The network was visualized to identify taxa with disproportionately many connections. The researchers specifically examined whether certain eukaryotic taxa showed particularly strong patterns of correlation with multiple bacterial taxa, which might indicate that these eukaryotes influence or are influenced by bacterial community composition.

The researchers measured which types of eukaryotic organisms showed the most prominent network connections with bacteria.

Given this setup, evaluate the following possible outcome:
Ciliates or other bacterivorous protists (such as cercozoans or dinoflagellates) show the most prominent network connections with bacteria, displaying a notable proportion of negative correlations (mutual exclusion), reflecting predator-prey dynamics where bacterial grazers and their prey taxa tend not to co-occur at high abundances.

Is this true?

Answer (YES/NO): NO